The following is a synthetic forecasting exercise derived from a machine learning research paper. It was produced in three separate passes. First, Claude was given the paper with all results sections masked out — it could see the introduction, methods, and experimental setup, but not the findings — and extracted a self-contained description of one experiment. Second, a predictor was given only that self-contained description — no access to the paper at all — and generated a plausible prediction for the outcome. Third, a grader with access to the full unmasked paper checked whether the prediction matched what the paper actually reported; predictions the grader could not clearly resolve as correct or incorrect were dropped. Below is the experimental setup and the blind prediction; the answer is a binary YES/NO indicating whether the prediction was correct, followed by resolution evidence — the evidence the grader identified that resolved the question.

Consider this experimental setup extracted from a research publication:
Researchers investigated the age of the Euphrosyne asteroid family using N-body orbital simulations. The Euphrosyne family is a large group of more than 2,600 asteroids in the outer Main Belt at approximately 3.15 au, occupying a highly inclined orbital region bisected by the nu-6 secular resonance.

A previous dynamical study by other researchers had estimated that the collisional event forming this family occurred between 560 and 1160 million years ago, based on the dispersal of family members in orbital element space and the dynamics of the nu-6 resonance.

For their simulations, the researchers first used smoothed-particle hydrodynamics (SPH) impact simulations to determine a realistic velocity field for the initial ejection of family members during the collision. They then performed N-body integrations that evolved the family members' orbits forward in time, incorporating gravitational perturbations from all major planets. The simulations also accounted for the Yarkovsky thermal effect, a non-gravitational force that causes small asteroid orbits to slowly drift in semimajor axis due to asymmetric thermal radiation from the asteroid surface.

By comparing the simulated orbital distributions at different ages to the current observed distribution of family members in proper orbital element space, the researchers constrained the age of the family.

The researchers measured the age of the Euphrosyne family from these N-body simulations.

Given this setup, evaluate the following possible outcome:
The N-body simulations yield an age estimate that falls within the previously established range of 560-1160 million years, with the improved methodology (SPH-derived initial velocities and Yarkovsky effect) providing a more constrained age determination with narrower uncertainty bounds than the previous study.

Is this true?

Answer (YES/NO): NO